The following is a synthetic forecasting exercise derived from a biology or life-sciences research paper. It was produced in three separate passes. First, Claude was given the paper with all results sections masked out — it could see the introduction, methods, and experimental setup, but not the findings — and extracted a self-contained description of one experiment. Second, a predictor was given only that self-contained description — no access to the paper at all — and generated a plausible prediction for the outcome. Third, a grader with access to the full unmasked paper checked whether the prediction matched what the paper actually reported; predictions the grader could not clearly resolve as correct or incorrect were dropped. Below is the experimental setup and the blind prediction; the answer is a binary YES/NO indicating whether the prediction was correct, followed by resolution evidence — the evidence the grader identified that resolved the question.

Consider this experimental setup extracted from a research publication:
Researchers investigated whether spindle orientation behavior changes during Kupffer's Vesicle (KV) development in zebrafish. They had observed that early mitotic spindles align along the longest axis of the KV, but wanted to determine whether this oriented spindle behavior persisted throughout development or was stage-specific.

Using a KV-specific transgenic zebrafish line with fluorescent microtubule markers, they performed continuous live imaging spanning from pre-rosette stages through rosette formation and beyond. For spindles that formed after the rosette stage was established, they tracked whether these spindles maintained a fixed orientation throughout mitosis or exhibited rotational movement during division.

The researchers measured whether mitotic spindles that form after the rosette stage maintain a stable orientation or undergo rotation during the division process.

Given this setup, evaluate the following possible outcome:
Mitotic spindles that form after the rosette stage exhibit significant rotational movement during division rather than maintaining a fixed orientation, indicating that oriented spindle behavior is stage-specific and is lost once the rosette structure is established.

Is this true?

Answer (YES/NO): YES